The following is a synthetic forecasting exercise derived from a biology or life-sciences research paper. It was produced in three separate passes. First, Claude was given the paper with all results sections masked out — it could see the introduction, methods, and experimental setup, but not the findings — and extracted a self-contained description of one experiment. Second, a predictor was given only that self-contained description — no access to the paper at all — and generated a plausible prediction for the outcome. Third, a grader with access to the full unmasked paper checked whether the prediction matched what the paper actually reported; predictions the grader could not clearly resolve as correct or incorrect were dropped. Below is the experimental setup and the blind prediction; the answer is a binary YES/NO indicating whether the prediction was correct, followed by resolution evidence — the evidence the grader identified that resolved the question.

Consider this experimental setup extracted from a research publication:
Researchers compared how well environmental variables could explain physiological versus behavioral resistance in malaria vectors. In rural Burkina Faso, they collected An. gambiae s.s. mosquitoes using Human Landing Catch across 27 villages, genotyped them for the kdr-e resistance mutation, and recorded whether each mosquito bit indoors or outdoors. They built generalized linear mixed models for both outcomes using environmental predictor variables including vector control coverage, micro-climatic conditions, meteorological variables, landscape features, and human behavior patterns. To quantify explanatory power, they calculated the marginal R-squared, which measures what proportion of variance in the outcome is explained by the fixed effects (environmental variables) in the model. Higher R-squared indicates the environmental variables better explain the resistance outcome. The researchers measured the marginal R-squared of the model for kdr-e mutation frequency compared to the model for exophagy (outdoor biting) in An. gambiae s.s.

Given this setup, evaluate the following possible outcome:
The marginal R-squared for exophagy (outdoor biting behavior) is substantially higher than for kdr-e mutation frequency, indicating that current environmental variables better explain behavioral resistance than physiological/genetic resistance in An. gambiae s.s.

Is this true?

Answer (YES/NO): NO